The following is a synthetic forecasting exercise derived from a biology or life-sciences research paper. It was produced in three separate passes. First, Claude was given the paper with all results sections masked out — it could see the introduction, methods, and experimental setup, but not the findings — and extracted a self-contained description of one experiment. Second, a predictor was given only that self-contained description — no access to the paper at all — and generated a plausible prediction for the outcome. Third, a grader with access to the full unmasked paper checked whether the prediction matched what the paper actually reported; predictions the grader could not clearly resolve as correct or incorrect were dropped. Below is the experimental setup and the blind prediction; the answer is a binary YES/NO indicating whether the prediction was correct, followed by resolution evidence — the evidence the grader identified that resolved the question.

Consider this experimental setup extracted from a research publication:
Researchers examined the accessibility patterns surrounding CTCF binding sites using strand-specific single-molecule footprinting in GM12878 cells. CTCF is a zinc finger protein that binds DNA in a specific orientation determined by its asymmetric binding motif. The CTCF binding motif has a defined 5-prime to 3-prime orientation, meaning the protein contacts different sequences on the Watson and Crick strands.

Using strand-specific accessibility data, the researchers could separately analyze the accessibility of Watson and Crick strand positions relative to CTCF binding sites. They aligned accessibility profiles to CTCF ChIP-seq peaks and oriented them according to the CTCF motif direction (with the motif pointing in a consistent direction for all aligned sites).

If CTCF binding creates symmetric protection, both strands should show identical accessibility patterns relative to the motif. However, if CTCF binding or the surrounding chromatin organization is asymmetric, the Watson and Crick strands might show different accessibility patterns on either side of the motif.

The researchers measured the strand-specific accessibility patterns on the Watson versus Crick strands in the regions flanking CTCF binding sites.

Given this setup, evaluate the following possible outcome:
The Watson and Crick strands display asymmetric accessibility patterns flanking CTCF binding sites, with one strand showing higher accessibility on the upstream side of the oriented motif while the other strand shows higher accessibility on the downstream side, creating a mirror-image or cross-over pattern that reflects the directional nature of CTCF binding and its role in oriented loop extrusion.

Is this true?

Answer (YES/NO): YES